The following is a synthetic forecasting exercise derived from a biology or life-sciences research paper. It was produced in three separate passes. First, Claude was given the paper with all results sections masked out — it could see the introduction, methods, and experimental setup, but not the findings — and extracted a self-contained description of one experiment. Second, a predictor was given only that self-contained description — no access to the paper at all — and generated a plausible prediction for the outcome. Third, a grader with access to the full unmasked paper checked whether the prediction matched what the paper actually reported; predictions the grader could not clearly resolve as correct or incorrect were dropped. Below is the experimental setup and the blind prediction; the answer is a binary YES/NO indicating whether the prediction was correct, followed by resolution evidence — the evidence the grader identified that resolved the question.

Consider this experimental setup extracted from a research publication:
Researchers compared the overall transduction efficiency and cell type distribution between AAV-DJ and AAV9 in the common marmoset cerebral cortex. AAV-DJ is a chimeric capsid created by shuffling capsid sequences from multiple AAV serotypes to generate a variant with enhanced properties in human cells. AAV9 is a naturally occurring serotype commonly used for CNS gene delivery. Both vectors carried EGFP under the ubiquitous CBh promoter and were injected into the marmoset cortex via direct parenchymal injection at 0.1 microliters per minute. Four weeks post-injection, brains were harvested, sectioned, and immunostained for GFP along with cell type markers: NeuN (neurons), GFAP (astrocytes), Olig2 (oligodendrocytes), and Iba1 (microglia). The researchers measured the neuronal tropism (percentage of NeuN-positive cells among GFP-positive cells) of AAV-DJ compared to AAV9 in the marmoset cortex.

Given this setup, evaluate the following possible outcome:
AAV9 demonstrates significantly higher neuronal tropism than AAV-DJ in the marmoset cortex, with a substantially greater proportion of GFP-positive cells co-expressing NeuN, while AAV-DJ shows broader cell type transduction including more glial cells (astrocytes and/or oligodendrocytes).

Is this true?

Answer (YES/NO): NO